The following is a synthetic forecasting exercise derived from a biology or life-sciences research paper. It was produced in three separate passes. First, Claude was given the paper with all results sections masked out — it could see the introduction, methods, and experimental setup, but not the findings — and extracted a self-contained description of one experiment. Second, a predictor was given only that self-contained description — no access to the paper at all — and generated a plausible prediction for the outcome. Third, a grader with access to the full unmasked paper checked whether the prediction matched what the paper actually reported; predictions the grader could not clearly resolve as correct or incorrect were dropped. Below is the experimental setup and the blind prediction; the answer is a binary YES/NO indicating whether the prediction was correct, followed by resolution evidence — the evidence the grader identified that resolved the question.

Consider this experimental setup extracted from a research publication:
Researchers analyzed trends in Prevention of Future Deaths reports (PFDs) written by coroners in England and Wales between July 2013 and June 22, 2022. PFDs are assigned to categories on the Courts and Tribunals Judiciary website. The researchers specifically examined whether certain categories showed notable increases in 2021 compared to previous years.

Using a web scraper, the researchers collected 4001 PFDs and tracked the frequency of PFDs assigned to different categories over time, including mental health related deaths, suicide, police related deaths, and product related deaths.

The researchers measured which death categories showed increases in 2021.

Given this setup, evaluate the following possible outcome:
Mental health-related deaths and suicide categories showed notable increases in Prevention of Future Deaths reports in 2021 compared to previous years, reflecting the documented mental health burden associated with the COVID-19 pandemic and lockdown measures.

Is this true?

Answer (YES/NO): YES